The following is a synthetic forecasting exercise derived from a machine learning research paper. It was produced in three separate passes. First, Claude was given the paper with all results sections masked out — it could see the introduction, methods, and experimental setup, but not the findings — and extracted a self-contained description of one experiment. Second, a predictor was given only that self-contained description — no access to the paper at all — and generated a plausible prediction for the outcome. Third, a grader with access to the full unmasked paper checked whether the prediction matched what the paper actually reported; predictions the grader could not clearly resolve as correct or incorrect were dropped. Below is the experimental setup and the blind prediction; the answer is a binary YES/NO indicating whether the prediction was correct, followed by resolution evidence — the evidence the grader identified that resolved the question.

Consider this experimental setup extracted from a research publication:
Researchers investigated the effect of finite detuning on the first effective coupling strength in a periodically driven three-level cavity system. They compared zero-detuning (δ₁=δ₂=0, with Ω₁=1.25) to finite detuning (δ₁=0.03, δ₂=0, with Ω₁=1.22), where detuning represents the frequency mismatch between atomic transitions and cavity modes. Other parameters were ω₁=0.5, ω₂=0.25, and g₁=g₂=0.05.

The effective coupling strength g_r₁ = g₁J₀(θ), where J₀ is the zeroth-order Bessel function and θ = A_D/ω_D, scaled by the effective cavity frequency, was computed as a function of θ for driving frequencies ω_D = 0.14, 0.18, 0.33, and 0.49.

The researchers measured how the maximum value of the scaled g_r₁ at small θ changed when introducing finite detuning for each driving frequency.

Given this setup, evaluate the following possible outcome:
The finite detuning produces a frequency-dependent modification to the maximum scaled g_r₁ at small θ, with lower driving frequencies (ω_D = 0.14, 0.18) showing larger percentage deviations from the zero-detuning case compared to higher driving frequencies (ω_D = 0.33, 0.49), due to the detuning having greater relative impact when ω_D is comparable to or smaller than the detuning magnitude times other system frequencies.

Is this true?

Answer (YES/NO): NO